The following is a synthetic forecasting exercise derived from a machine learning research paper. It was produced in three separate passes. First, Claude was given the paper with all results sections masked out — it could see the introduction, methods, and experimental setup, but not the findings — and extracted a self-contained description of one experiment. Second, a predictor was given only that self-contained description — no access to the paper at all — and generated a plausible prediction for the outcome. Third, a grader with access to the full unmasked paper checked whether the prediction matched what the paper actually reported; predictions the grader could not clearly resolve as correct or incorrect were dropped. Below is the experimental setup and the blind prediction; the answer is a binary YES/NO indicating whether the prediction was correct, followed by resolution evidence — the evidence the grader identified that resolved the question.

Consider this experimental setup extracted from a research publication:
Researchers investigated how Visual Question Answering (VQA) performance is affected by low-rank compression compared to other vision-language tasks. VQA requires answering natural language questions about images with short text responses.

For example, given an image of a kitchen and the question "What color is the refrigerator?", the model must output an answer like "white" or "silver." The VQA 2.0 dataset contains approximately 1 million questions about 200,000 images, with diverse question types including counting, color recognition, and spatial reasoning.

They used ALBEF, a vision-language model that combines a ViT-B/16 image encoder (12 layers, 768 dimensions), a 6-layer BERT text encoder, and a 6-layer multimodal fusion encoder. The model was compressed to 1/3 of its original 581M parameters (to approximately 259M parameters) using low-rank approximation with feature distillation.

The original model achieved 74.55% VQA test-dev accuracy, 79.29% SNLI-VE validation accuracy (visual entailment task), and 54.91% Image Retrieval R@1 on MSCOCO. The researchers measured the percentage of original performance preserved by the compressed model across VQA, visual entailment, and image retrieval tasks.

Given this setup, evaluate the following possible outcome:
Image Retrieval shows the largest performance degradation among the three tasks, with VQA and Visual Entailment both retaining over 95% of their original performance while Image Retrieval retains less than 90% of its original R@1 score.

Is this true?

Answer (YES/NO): NO